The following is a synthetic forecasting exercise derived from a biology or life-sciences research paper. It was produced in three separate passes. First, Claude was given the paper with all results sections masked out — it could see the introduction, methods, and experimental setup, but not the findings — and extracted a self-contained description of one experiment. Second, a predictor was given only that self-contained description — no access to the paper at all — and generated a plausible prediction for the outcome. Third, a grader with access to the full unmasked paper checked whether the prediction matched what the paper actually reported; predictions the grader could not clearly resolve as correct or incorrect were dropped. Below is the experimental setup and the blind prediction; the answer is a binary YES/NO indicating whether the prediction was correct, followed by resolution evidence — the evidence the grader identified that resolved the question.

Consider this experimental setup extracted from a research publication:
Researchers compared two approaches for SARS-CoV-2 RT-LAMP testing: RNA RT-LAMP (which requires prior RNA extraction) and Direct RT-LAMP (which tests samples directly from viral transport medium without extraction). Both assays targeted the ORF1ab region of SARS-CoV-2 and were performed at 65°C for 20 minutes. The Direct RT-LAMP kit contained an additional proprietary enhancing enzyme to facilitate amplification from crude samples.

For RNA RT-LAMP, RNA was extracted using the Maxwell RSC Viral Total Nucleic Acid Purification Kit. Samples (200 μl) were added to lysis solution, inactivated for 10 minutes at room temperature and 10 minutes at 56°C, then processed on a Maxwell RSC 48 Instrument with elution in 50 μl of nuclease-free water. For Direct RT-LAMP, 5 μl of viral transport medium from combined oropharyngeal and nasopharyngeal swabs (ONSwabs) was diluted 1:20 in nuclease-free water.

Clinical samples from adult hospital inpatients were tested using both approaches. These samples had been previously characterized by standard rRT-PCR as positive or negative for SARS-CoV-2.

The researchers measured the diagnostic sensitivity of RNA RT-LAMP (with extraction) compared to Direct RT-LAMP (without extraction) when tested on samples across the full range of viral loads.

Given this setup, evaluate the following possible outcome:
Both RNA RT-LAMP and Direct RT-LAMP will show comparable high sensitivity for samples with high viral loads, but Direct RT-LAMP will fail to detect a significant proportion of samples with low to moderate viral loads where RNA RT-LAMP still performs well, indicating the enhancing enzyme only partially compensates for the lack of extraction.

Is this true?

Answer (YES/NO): YES